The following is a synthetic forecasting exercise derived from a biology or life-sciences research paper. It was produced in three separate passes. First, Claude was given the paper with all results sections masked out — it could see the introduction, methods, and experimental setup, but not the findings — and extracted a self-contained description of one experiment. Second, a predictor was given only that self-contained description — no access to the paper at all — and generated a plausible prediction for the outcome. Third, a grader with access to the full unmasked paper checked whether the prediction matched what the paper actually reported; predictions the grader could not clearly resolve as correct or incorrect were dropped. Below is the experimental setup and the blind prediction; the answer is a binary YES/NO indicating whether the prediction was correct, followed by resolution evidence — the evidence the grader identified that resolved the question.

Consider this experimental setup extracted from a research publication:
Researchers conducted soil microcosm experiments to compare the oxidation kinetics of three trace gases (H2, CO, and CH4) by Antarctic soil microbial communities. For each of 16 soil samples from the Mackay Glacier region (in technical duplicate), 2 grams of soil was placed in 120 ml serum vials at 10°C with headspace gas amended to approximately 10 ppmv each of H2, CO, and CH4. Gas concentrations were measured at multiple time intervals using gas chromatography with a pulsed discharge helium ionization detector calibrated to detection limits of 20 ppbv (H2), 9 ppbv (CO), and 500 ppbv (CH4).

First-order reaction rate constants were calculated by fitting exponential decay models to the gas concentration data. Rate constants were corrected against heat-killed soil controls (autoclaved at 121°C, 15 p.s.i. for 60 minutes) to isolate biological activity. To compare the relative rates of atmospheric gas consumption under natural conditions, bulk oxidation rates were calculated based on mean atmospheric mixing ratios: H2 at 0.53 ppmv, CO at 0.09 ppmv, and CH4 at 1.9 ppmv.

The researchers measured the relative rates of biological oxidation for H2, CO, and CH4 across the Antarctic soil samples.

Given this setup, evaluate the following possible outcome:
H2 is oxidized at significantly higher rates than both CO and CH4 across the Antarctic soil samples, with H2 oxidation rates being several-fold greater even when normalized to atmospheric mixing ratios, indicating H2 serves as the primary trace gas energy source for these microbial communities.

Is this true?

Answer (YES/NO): YES